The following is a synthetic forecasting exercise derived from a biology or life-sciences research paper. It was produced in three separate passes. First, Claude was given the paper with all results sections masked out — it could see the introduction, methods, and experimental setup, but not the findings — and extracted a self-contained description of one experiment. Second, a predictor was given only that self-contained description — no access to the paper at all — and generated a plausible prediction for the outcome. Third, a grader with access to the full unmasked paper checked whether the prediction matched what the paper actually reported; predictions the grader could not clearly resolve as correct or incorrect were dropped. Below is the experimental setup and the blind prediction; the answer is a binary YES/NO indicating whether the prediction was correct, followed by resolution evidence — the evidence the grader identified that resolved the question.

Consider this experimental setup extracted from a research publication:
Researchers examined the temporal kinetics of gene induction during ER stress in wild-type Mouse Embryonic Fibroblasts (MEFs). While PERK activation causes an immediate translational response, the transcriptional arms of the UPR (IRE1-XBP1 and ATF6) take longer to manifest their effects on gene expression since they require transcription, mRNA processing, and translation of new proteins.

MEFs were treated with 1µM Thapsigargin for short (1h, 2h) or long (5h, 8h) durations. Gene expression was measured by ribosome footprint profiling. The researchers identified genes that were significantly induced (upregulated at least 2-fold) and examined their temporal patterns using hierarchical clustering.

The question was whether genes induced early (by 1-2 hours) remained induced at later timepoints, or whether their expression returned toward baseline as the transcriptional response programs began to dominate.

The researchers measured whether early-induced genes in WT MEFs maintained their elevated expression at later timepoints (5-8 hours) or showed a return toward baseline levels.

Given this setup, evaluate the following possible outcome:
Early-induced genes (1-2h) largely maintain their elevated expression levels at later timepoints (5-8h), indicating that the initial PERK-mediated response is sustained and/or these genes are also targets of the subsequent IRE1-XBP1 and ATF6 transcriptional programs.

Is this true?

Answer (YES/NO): NO